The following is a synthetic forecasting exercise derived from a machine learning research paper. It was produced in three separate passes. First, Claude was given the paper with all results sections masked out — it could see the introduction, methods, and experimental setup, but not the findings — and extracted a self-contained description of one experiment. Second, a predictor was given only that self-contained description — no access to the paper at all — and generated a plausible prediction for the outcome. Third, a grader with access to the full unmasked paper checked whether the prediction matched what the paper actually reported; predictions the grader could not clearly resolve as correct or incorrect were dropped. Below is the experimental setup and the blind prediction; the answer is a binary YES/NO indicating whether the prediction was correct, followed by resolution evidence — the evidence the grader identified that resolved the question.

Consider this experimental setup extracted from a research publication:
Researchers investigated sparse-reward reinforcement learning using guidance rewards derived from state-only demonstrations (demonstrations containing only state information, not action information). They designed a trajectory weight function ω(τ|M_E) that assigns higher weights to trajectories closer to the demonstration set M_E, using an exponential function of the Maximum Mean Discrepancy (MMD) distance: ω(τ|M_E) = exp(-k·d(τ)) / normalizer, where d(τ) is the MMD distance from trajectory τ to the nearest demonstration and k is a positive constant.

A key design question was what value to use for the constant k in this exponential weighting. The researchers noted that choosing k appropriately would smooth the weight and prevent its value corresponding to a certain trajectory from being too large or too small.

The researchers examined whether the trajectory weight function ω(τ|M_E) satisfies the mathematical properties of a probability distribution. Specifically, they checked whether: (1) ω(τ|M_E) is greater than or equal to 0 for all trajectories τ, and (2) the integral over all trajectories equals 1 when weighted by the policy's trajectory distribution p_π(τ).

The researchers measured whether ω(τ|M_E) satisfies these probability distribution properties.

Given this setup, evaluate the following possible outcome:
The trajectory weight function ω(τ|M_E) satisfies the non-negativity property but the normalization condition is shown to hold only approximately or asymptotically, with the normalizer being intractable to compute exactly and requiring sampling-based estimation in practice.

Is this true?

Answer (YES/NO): NO